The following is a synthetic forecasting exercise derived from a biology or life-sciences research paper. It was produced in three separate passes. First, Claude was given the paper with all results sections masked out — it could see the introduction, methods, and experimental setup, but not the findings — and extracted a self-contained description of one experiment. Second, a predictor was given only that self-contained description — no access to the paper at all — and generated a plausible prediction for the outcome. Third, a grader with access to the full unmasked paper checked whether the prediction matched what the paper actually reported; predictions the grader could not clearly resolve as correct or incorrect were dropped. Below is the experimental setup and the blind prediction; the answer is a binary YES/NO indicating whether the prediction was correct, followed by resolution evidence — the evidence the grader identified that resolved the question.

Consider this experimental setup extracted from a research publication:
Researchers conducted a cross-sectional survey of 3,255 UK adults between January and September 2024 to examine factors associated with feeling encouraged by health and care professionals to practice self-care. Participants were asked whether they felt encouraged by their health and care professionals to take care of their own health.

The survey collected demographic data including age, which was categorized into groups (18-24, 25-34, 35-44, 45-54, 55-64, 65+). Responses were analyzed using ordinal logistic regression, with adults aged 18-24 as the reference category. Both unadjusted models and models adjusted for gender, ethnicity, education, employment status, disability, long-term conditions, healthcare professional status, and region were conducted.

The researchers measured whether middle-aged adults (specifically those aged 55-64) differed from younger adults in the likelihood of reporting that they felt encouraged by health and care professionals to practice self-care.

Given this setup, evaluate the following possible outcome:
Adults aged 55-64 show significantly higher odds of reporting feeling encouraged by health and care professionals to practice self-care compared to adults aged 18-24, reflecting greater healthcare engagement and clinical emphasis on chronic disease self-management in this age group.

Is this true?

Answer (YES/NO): NO